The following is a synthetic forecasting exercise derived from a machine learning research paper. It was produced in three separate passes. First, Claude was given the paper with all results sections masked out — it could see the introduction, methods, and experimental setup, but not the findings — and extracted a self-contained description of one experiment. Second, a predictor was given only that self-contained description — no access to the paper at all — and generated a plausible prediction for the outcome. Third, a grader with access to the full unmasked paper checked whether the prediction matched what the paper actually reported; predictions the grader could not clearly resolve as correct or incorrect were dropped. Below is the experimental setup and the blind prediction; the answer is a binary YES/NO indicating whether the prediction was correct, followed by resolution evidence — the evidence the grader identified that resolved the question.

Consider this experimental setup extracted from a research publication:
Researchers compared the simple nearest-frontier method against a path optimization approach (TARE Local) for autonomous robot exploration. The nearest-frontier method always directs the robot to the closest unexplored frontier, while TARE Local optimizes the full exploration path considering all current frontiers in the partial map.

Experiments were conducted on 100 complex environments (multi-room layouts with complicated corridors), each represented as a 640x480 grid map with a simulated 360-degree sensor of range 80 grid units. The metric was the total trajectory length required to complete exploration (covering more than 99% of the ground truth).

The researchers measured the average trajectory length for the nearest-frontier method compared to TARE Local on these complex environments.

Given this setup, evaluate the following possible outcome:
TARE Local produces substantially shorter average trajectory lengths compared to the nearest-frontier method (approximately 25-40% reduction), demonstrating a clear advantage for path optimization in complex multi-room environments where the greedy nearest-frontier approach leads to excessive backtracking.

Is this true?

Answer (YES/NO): NO